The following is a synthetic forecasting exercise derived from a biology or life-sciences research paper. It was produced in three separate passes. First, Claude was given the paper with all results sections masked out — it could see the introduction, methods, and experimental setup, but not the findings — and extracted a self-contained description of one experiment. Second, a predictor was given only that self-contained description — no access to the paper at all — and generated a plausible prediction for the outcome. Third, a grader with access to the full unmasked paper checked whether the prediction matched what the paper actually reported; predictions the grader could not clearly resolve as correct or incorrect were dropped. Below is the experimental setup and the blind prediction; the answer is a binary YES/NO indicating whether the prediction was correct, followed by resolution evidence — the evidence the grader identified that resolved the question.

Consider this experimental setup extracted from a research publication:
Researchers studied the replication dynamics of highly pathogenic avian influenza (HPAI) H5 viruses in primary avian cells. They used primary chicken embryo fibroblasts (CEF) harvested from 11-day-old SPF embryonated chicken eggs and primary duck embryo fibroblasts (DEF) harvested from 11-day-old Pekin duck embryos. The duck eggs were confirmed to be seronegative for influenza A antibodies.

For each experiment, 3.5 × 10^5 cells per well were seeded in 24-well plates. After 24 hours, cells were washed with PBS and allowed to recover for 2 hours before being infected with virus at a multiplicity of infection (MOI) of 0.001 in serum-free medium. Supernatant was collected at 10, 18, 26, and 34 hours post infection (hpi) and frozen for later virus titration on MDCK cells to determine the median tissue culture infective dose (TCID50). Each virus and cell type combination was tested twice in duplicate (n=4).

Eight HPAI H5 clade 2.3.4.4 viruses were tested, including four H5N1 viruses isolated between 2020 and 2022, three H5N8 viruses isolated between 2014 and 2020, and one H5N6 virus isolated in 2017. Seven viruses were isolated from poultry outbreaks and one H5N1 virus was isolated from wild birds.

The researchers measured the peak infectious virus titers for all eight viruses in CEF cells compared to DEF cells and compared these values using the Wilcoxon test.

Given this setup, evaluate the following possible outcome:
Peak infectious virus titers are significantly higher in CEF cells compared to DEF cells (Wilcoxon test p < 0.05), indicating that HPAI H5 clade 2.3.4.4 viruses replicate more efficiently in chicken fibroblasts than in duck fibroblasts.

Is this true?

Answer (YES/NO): NO